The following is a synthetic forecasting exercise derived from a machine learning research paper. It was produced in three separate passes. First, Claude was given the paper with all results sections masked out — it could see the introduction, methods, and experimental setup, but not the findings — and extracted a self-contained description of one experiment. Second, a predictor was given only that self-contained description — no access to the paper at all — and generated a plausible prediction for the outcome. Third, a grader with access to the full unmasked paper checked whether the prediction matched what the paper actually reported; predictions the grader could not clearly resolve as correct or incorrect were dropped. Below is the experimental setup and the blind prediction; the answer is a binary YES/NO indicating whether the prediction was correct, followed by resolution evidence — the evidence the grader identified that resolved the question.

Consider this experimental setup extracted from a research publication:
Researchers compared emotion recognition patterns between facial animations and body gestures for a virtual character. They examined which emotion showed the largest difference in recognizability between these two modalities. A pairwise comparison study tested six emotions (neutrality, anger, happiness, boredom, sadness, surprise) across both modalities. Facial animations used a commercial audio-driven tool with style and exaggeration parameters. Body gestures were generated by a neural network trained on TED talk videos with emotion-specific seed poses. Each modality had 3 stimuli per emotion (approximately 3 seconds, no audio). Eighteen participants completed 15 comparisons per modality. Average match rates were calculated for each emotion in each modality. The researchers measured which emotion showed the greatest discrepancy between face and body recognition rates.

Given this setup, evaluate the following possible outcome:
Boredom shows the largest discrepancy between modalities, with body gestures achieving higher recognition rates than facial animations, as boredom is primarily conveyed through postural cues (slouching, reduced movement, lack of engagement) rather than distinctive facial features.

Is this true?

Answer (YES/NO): NO